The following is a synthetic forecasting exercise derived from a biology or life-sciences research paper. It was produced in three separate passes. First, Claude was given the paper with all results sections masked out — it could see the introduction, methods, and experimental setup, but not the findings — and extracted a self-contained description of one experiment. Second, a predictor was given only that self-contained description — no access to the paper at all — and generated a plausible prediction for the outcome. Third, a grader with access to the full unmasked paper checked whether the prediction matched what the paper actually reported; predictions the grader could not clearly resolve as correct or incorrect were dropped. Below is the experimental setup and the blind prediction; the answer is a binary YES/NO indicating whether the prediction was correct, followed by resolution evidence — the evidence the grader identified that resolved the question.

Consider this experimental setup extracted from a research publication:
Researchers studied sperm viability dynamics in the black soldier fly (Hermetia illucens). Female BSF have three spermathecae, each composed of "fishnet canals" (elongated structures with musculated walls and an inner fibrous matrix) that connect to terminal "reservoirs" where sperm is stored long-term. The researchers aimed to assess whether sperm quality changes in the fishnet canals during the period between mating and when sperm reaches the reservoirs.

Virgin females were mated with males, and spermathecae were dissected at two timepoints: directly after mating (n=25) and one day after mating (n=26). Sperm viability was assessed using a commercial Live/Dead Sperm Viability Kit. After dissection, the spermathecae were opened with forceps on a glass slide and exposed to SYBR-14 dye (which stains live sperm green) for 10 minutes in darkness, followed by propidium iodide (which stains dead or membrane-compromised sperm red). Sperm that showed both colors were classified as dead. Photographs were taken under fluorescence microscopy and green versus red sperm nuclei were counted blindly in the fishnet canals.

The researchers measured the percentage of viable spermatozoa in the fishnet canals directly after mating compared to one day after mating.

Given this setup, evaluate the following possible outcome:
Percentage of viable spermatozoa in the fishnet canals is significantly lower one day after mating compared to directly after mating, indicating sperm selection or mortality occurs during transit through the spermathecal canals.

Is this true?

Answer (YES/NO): YES